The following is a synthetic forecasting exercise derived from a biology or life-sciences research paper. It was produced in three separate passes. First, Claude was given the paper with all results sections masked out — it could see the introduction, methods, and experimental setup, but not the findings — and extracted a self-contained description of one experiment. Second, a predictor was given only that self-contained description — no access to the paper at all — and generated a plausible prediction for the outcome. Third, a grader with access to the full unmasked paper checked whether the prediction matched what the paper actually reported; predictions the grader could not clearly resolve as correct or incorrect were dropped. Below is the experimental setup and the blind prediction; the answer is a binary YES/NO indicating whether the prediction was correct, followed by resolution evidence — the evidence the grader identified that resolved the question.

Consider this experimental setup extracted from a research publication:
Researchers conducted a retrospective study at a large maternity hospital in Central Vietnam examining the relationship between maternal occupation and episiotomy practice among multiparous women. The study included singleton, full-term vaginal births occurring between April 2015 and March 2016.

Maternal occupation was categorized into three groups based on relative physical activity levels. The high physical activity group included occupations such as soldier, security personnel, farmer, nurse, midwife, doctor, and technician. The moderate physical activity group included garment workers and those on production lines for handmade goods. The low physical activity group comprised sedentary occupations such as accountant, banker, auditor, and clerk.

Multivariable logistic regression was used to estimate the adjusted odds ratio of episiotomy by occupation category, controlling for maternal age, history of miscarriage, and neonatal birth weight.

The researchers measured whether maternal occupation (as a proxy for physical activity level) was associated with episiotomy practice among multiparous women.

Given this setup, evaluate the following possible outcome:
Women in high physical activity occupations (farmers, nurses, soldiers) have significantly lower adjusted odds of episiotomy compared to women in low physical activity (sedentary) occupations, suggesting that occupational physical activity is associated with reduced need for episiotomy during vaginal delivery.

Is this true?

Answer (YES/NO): YES